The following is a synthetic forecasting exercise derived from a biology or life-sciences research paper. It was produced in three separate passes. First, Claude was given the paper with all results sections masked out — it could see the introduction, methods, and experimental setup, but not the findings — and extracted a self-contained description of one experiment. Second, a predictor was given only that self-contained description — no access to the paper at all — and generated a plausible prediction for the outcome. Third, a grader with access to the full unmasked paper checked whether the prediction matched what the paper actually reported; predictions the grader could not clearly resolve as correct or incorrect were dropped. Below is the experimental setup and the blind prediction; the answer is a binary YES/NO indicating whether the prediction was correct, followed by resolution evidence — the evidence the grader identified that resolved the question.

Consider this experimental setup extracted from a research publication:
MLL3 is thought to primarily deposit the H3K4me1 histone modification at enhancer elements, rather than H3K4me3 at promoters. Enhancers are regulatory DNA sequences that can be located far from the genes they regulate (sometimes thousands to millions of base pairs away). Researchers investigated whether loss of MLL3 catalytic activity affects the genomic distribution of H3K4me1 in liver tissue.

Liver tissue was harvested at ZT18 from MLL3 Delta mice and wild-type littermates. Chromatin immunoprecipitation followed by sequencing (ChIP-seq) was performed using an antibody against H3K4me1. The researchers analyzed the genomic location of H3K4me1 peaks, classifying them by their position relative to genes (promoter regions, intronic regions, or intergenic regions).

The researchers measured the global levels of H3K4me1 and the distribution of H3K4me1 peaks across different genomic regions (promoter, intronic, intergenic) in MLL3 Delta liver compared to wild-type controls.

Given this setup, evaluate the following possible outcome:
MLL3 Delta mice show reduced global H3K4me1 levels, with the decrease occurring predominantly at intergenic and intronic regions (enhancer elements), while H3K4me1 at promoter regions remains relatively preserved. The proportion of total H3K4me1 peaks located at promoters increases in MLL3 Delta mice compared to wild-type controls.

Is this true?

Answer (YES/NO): NO